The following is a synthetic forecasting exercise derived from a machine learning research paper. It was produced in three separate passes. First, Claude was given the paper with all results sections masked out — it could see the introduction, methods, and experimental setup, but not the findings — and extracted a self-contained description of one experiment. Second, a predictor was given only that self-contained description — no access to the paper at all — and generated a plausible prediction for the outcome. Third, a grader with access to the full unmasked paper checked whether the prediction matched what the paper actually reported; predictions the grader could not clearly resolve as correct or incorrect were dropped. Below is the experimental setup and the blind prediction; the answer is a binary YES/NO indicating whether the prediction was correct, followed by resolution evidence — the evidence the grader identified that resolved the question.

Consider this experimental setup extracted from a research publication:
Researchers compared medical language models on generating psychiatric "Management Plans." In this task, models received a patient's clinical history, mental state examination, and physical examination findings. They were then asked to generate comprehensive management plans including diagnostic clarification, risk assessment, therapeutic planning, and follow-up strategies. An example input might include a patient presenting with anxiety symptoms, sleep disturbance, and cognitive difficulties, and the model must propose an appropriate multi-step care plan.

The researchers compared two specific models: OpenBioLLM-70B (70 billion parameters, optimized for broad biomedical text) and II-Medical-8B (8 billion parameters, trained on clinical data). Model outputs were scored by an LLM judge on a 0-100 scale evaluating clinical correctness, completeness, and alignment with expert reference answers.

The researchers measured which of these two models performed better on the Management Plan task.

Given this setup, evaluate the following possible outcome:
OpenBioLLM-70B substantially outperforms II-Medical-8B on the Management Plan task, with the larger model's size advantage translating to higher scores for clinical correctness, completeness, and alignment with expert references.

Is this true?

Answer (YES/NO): NO